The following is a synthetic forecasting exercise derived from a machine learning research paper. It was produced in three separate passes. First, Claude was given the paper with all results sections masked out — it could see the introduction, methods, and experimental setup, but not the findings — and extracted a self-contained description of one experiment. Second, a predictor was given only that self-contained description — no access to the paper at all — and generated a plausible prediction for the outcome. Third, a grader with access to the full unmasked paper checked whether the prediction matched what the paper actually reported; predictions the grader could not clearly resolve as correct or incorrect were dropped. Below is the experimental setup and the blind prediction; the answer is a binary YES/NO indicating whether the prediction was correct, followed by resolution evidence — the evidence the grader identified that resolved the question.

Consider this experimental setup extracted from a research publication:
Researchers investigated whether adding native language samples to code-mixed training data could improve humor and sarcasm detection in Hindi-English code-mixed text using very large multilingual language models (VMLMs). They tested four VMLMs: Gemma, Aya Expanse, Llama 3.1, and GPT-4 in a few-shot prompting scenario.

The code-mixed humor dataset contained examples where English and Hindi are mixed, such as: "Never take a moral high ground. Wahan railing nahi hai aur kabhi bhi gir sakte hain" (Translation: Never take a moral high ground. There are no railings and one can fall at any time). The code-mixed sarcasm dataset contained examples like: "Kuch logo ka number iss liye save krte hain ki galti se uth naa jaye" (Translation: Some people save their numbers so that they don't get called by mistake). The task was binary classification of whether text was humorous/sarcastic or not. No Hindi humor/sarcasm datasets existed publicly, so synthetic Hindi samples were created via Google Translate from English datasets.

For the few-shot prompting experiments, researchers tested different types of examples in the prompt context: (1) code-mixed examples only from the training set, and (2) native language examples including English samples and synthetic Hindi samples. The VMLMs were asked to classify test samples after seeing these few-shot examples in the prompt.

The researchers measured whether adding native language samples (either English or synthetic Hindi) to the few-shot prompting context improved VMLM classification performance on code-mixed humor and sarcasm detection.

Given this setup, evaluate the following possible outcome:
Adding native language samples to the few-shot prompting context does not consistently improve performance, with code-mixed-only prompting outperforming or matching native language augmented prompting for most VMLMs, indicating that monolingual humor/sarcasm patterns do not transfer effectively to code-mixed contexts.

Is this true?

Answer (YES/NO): NO